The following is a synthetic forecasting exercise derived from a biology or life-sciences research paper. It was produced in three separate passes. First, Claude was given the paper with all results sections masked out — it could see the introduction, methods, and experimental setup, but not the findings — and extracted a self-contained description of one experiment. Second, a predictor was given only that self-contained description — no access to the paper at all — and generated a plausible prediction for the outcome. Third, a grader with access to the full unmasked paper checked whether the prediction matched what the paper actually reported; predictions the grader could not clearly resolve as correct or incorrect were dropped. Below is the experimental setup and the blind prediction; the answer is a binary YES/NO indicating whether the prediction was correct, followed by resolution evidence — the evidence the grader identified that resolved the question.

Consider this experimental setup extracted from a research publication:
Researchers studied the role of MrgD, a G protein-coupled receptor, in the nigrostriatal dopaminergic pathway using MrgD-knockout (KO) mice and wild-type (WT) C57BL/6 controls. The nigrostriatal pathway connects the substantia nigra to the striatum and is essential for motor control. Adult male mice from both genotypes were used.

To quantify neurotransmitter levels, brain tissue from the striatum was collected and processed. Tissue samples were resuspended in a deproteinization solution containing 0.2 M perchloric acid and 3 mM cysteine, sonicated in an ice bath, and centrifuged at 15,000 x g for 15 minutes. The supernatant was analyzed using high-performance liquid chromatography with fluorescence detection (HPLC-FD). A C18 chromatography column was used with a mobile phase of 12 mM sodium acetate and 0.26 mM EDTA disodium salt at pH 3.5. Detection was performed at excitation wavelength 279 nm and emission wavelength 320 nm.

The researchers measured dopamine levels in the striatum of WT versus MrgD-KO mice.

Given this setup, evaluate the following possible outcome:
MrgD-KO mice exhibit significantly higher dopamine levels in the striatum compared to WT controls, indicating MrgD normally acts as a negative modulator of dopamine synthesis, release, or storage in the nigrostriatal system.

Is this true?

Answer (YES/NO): NO